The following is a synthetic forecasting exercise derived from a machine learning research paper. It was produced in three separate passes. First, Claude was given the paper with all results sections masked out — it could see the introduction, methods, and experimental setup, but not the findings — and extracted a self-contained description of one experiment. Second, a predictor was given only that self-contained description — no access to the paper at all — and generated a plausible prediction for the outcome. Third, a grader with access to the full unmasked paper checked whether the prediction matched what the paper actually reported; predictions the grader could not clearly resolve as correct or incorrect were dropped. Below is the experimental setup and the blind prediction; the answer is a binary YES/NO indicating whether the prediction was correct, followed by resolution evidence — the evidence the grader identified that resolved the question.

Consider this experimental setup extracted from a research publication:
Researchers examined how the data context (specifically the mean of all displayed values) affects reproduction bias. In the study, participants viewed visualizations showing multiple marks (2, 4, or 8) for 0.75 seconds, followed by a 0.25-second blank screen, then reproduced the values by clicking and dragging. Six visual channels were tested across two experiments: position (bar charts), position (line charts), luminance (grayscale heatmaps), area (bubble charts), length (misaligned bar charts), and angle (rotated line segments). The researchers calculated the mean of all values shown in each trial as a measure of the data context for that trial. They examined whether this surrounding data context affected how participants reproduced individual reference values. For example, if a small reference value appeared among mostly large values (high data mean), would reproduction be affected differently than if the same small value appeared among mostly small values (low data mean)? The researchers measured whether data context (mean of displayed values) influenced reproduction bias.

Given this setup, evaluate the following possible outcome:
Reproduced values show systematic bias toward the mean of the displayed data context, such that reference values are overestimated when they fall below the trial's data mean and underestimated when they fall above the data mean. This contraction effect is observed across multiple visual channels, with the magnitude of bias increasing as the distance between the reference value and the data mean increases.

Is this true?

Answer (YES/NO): NO